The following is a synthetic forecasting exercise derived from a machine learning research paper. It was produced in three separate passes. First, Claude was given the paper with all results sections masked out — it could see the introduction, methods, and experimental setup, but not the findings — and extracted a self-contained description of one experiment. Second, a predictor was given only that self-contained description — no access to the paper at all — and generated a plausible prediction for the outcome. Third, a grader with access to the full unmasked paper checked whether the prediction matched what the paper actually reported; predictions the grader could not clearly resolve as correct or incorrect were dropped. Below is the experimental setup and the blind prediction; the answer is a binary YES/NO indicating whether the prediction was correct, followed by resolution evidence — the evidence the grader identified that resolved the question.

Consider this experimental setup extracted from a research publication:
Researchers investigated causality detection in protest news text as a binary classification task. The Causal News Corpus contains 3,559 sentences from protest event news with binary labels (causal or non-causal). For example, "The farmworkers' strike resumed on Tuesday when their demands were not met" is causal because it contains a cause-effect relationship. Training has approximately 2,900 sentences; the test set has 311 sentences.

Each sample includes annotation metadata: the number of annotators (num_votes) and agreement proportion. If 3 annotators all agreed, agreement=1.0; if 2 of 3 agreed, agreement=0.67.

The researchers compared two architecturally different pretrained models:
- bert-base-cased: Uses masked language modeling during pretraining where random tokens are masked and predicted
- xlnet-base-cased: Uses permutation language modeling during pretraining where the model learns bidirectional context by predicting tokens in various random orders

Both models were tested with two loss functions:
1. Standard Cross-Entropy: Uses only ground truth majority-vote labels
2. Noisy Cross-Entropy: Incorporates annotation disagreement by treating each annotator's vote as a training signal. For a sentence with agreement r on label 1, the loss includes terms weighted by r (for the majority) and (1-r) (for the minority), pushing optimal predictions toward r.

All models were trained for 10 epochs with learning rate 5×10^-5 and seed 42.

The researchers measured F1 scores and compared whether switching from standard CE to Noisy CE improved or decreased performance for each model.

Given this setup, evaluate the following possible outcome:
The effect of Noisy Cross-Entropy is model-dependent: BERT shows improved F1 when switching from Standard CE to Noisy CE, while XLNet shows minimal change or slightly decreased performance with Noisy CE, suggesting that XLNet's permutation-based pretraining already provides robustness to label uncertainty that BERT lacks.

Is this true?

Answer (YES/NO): NO